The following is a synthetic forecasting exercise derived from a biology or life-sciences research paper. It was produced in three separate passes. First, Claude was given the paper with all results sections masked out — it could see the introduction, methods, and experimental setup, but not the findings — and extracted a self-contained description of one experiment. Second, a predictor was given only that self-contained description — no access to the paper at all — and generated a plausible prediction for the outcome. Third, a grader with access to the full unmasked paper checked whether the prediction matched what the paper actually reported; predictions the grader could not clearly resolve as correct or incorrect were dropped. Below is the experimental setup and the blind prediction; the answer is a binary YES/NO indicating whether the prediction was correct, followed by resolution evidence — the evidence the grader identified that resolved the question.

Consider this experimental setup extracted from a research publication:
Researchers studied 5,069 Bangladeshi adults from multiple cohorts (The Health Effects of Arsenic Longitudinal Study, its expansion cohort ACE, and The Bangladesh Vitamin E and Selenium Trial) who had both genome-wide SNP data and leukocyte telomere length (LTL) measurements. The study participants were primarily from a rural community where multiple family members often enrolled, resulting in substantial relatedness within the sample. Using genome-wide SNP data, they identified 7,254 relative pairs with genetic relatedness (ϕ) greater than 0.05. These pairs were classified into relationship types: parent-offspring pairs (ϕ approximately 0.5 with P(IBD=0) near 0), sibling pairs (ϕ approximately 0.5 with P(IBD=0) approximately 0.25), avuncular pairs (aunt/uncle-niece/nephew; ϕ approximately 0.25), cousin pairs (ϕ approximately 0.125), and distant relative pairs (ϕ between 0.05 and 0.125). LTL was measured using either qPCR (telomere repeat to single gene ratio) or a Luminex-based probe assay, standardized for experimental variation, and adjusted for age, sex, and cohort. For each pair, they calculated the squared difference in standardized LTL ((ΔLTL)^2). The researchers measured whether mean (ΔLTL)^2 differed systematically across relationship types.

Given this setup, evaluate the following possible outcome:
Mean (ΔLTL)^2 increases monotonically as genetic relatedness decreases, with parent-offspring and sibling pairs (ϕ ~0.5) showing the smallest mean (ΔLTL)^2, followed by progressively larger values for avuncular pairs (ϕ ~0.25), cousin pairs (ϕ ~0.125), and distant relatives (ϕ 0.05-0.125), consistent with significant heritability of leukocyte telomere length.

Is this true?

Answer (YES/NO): YES